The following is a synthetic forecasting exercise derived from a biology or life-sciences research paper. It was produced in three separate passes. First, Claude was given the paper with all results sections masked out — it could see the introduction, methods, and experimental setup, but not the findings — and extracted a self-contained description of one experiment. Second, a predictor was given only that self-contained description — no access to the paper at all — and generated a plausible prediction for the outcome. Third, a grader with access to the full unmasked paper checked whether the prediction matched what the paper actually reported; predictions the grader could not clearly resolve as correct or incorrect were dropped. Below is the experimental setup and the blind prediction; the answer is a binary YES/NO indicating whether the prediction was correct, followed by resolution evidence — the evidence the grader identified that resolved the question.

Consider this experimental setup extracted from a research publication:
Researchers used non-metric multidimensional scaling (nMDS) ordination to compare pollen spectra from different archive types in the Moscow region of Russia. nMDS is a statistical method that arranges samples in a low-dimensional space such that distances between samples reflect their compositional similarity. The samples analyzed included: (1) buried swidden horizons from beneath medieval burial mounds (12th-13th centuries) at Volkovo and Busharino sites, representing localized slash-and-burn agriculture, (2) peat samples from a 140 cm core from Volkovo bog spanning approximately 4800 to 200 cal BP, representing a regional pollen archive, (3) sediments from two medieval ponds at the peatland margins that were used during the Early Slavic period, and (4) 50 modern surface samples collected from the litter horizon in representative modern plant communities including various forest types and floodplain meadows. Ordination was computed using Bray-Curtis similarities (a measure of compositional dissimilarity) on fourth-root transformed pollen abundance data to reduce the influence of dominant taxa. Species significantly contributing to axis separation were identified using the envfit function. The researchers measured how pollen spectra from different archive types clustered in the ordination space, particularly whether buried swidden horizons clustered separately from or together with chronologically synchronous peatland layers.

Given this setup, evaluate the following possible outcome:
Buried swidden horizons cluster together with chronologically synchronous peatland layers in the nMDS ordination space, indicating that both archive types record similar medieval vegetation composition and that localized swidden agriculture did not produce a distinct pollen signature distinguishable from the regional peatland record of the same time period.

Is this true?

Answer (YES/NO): NO